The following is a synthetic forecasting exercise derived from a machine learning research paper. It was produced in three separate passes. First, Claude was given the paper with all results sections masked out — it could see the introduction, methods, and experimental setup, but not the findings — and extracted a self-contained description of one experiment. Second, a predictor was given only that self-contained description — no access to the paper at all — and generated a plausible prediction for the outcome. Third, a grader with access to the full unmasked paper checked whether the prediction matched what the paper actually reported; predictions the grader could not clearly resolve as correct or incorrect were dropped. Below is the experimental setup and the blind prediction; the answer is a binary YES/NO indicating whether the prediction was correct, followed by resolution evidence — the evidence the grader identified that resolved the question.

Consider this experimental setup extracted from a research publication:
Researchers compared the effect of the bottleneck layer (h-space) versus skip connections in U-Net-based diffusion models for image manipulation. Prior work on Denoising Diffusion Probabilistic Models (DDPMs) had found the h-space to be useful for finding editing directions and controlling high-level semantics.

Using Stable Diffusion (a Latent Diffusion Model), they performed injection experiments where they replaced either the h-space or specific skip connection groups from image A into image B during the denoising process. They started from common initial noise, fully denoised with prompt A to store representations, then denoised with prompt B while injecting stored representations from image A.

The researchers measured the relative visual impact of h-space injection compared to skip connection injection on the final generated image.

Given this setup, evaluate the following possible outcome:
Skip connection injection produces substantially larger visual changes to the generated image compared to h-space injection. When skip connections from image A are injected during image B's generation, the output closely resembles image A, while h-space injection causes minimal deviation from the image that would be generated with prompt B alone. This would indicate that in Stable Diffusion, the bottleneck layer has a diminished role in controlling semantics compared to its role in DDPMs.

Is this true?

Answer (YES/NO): YES